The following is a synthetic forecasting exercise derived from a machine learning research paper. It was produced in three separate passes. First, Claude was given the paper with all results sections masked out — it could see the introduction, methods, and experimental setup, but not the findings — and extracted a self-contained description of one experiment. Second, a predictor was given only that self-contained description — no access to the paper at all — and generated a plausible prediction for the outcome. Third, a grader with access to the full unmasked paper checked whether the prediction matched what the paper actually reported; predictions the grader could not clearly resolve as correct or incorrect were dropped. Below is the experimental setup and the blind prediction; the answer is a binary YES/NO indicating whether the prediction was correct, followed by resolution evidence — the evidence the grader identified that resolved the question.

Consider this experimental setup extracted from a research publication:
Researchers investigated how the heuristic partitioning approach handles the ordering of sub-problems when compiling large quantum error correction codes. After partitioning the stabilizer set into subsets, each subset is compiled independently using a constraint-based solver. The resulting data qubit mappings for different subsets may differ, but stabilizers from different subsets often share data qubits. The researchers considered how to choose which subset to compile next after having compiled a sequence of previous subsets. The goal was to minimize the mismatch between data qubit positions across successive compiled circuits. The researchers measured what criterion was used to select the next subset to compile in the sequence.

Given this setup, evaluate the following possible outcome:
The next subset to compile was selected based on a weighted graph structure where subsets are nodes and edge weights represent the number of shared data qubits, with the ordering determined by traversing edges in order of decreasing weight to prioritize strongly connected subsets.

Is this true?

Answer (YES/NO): NO